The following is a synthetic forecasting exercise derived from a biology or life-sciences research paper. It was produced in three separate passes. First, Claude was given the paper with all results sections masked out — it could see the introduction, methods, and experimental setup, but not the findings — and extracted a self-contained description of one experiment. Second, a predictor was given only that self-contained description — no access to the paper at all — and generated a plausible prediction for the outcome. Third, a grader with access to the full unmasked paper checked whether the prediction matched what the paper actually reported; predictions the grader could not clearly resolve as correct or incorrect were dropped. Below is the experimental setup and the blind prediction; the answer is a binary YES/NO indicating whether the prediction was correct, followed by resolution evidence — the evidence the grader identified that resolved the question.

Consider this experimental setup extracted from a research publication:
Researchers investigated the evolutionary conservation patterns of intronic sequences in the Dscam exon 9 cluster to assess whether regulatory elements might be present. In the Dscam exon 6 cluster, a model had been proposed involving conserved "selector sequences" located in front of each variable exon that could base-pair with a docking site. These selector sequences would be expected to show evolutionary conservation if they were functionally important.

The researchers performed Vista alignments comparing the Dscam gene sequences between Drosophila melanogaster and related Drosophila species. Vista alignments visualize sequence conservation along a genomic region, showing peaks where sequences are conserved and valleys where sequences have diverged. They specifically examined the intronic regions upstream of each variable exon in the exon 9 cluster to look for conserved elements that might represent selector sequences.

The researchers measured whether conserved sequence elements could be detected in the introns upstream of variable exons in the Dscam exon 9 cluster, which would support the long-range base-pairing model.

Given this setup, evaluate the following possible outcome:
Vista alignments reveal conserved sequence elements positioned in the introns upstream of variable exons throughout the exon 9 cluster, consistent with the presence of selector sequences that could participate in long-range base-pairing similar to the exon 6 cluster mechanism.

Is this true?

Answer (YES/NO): NO